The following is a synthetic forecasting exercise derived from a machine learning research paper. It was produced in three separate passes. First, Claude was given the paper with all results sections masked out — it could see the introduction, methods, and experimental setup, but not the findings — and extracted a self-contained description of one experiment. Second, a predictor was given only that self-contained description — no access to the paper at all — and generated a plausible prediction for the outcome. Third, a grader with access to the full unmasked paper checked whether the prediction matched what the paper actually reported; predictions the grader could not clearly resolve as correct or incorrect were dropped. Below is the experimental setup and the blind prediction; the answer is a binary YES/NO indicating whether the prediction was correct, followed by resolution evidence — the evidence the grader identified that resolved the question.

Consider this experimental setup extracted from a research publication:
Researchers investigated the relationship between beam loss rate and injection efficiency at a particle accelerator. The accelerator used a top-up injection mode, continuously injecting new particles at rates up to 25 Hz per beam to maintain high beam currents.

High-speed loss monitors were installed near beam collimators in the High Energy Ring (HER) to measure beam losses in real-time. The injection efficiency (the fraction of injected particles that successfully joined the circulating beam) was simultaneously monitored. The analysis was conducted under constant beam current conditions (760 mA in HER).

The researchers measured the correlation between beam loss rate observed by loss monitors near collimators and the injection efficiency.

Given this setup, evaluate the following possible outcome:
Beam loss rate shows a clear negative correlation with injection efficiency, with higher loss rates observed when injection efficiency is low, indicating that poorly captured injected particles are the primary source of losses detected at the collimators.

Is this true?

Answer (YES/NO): NO